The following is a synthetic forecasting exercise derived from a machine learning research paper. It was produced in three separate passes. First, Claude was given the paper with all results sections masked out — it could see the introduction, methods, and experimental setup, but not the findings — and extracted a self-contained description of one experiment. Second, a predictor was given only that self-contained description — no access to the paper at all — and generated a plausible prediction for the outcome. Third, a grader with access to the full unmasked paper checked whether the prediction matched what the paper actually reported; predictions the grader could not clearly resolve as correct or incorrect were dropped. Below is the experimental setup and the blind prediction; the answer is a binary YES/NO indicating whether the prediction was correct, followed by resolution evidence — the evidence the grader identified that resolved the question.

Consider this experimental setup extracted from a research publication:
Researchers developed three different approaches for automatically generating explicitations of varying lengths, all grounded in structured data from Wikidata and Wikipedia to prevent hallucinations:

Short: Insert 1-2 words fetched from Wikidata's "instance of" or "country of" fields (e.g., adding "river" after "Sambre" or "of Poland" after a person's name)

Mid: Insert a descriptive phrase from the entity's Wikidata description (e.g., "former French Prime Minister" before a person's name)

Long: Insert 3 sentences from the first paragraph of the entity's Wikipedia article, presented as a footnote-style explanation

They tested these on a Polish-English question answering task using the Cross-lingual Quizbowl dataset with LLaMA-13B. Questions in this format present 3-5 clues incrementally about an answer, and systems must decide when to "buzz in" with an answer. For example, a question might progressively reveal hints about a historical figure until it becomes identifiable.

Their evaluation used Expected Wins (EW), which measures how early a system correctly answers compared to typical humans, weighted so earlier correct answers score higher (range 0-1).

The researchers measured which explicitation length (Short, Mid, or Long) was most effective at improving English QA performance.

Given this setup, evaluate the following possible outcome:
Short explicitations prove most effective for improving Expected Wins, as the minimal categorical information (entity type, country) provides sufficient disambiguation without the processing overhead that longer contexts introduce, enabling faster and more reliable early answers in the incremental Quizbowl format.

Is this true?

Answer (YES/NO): NO